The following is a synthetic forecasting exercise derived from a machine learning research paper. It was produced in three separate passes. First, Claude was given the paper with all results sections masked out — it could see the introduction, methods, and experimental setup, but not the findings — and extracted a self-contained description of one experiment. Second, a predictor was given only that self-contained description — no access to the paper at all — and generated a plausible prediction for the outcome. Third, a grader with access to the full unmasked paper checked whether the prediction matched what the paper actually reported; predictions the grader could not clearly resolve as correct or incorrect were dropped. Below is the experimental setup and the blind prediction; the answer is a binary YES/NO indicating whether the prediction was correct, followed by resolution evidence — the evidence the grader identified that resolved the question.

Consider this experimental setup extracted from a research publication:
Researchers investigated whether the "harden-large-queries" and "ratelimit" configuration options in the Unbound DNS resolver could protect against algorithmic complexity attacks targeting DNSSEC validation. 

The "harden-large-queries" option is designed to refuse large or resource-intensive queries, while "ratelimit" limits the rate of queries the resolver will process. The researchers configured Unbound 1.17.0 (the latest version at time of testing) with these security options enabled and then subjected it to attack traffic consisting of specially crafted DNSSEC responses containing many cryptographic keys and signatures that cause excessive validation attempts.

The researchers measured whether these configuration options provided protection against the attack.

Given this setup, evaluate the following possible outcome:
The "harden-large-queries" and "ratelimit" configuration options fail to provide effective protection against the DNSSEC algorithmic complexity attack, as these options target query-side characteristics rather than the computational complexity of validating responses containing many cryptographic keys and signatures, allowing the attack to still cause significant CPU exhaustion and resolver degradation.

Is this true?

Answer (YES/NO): YES